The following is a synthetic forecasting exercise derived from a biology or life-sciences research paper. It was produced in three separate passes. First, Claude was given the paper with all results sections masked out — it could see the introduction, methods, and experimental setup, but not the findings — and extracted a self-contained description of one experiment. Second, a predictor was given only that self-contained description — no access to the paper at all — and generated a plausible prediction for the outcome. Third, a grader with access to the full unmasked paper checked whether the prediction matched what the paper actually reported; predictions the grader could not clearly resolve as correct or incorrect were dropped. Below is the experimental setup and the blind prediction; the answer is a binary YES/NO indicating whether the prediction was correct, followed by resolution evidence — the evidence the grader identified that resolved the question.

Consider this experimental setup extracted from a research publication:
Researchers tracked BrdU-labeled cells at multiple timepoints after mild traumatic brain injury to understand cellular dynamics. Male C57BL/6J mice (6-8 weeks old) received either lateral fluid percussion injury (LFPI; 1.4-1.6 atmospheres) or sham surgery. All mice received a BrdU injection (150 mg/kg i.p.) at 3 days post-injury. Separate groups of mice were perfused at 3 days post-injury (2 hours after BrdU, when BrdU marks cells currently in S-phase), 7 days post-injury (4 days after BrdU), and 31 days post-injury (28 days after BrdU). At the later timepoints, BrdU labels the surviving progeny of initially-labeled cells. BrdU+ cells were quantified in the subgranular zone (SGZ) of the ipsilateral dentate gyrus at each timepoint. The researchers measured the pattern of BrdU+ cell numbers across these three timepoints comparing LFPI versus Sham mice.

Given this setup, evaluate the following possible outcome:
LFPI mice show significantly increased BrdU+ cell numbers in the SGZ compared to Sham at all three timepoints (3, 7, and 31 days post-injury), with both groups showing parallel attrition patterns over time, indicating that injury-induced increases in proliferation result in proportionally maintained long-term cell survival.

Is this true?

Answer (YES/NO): NO